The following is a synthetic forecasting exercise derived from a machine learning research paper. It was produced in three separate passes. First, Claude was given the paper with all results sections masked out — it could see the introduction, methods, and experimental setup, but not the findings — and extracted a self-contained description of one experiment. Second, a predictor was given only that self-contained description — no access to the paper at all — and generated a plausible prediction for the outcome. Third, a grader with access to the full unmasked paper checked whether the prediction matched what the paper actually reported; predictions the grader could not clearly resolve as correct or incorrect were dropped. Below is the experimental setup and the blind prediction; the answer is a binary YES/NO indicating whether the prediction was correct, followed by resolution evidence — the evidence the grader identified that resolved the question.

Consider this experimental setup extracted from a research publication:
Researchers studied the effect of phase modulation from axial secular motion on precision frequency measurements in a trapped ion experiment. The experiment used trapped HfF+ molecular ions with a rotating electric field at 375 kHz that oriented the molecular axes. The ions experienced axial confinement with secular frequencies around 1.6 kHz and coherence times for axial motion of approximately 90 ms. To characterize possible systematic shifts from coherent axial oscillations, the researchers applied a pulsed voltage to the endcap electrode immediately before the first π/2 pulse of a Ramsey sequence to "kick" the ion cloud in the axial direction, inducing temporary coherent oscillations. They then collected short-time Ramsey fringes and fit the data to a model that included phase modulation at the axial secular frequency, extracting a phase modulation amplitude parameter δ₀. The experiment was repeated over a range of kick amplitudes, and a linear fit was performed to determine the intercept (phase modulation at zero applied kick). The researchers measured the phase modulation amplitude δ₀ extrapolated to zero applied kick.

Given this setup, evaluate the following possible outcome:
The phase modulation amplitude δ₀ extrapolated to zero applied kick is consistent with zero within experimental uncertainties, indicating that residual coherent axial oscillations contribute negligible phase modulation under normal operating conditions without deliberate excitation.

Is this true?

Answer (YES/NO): YES